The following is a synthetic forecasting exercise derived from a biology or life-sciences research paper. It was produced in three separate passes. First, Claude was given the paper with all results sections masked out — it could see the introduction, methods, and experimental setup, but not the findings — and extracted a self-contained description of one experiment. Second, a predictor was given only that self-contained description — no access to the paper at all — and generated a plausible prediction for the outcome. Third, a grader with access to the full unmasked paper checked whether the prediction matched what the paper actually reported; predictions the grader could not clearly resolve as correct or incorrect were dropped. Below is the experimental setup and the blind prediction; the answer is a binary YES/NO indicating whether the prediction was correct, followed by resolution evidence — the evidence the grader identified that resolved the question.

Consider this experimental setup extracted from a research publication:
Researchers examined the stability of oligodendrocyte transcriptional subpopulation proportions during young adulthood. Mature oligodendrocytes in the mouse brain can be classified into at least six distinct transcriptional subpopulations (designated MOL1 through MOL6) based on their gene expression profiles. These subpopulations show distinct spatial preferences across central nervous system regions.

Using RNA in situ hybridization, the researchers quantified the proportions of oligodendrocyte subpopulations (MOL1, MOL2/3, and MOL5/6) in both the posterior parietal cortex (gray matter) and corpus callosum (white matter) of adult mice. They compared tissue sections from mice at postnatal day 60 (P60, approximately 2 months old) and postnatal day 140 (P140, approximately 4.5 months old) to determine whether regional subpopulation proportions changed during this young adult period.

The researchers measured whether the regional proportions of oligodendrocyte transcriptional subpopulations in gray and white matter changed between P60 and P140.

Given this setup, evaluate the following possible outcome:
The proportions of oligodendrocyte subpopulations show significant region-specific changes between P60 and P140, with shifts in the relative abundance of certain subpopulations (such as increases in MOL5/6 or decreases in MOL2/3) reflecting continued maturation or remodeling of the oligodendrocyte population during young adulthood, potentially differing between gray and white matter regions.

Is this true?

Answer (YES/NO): NO